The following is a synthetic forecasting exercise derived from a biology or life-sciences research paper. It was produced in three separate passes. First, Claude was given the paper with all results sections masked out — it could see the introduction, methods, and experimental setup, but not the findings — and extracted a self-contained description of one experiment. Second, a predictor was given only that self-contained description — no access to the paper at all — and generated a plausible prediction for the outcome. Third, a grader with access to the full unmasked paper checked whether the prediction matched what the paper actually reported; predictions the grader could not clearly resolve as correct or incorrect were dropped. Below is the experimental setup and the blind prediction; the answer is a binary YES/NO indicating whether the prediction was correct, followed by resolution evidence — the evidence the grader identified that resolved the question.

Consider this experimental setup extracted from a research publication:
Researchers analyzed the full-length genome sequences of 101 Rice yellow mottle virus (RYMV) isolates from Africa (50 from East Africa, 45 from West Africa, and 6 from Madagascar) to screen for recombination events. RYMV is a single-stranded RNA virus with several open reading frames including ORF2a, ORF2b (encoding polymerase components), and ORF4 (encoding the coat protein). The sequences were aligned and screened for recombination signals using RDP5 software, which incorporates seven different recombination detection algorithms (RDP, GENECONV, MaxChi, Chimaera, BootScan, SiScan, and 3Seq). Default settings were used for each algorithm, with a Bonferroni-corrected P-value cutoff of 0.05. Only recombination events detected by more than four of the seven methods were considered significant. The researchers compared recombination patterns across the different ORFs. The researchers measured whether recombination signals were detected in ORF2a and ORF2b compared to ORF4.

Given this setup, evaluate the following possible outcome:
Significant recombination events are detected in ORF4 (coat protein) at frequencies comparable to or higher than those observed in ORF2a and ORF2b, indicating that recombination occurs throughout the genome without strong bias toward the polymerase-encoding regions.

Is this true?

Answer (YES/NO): NO